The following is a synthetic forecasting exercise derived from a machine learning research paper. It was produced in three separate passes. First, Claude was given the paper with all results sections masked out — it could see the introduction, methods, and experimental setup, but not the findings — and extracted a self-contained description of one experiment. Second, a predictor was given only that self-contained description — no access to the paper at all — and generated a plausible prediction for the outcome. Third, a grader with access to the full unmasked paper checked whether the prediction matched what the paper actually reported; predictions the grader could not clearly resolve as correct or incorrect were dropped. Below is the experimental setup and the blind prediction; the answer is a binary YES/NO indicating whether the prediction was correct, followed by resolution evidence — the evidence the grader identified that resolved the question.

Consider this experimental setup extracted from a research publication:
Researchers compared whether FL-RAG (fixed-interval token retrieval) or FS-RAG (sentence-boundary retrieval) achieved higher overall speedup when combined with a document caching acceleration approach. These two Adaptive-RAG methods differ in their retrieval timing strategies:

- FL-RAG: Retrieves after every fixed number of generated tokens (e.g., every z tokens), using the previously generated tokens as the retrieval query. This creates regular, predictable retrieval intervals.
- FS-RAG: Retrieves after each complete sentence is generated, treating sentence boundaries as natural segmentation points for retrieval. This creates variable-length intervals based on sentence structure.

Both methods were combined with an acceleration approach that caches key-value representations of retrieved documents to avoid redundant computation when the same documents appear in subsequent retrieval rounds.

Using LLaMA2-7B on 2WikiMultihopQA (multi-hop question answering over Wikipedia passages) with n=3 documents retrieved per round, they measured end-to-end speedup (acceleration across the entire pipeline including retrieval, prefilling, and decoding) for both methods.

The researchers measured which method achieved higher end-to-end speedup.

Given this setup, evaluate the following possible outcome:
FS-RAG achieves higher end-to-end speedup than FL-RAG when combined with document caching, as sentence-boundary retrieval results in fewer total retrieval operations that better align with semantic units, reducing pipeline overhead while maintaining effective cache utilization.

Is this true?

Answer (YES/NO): YES